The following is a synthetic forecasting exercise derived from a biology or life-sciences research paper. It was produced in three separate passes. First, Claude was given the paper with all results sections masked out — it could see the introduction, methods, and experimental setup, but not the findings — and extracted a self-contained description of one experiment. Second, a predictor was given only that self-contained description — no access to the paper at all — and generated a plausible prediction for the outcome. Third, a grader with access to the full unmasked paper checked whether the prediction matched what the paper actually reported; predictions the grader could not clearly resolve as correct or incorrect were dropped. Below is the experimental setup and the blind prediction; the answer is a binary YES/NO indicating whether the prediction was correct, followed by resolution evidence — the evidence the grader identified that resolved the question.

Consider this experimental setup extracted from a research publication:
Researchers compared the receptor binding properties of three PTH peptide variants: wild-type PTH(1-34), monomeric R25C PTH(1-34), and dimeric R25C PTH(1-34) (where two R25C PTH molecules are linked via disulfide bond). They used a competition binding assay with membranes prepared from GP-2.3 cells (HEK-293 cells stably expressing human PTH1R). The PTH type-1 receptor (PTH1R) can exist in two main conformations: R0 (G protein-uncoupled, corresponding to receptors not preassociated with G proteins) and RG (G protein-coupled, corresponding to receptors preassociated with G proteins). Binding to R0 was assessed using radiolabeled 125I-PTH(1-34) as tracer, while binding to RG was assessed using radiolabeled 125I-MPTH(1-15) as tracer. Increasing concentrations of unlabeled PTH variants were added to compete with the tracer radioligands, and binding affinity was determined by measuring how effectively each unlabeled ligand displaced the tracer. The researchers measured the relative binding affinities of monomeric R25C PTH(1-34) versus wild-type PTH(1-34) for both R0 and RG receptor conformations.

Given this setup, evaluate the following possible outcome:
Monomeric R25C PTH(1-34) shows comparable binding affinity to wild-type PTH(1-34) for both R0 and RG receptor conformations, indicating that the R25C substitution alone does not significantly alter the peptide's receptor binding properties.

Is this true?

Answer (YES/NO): YES